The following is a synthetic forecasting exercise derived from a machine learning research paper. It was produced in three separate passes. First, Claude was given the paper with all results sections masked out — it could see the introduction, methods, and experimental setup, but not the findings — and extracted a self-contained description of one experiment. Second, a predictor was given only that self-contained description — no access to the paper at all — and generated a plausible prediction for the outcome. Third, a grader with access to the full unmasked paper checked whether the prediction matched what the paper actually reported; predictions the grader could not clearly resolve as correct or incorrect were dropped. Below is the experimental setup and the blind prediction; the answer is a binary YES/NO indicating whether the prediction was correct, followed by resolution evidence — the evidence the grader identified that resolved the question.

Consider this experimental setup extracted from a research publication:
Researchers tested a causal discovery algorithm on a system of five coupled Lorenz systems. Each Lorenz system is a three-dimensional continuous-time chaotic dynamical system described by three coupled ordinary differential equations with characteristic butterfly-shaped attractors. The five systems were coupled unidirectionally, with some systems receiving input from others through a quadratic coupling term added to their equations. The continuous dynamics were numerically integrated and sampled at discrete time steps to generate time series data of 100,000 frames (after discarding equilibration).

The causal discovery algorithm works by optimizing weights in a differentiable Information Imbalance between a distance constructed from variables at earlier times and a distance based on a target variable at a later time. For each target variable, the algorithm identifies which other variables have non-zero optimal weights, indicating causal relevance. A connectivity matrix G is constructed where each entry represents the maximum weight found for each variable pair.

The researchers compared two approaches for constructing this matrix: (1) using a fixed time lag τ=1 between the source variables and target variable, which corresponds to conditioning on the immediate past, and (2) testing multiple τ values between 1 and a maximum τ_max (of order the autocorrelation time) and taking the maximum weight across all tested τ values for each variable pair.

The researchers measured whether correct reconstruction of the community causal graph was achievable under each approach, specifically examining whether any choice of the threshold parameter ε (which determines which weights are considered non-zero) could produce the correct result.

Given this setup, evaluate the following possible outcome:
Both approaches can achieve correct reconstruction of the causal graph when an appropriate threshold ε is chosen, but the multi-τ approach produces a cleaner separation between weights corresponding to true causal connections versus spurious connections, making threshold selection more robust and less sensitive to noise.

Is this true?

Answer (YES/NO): NO